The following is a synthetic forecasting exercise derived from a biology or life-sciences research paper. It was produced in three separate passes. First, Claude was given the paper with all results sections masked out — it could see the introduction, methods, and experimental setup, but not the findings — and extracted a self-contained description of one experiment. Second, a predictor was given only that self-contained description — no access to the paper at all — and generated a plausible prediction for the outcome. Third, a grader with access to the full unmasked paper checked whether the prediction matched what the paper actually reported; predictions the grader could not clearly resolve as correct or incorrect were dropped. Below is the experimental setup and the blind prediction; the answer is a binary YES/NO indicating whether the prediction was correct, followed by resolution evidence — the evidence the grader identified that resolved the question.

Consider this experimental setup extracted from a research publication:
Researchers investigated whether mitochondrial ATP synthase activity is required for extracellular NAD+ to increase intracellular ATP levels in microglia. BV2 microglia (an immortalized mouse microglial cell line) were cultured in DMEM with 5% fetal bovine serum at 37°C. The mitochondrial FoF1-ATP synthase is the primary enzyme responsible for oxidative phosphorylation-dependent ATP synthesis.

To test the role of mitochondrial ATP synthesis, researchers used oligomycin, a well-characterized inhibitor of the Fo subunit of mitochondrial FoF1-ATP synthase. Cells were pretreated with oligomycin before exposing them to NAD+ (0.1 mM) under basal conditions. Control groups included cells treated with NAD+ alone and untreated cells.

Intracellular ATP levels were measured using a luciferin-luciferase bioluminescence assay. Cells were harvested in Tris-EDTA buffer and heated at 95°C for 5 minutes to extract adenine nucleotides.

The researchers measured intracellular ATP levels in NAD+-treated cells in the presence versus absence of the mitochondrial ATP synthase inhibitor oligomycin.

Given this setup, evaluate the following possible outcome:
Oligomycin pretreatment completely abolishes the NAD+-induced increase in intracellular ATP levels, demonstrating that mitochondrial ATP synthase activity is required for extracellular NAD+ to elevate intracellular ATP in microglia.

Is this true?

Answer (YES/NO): YES